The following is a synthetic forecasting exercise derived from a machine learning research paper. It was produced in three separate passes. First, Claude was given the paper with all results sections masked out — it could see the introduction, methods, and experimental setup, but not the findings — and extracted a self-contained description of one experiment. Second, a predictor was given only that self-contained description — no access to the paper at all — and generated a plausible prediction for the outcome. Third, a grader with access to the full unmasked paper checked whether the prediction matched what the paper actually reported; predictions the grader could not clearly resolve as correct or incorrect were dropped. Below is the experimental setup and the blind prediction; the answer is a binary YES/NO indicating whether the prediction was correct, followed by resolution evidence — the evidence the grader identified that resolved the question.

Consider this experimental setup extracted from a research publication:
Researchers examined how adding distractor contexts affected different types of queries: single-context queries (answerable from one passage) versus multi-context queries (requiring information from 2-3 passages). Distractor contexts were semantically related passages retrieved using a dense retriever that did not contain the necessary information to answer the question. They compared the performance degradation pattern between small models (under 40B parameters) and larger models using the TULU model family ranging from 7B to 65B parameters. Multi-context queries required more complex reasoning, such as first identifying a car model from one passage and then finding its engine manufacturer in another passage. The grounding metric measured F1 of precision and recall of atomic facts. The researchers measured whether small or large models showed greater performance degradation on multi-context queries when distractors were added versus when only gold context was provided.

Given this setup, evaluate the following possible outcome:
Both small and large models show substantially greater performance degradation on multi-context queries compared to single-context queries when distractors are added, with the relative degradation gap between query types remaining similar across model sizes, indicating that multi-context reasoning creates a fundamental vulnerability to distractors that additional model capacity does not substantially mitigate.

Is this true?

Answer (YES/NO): NO